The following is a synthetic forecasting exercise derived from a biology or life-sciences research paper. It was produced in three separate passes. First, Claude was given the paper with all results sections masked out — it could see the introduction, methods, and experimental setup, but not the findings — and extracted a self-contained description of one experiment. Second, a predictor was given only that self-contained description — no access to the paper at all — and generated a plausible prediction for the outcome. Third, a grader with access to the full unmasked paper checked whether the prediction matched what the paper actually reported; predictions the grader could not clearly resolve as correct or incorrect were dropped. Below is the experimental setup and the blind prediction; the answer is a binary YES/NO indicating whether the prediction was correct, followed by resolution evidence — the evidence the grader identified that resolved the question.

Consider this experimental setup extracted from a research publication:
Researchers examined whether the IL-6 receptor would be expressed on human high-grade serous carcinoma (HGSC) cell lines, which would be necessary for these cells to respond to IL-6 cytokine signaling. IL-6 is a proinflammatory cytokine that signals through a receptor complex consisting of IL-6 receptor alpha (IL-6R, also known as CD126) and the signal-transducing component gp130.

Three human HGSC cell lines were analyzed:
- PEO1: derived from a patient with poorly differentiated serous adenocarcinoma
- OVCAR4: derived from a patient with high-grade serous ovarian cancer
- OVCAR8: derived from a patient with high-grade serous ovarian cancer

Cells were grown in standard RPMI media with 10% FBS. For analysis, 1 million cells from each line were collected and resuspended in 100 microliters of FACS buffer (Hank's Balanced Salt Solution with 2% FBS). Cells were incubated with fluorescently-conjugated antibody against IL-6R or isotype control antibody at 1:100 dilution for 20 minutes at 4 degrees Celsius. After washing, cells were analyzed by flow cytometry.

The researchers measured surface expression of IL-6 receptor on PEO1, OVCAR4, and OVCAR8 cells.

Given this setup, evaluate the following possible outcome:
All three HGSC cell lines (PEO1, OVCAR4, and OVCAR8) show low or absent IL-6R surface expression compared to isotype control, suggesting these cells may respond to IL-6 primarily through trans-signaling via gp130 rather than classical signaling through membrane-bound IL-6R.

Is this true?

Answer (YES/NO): YES